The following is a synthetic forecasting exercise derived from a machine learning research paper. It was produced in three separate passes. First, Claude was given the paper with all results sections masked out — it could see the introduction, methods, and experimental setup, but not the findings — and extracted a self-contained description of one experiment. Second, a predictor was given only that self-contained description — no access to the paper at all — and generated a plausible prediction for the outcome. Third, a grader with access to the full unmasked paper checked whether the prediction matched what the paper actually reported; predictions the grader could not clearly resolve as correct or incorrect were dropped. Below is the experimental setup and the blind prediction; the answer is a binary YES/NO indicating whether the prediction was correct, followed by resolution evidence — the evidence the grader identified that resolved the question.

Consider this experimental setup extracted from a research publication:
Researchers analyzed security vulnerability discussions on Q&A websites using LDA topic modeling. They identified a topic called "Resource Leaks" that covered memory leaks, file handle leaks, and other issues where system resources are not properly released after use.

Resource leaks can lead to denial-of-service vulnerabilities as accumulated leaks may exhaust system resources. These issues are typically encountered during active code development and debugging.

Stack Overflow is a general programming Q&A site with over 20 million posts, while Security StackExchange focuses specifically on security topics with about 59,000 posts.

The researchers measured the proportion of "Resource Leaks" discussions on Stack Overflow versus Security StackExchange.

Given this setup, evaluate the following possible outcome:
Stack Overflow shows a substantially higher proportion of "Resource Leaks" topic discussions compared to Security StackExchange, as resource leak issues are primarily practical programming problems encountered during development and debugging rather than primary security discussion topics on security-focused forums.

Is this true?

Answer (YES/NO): YES